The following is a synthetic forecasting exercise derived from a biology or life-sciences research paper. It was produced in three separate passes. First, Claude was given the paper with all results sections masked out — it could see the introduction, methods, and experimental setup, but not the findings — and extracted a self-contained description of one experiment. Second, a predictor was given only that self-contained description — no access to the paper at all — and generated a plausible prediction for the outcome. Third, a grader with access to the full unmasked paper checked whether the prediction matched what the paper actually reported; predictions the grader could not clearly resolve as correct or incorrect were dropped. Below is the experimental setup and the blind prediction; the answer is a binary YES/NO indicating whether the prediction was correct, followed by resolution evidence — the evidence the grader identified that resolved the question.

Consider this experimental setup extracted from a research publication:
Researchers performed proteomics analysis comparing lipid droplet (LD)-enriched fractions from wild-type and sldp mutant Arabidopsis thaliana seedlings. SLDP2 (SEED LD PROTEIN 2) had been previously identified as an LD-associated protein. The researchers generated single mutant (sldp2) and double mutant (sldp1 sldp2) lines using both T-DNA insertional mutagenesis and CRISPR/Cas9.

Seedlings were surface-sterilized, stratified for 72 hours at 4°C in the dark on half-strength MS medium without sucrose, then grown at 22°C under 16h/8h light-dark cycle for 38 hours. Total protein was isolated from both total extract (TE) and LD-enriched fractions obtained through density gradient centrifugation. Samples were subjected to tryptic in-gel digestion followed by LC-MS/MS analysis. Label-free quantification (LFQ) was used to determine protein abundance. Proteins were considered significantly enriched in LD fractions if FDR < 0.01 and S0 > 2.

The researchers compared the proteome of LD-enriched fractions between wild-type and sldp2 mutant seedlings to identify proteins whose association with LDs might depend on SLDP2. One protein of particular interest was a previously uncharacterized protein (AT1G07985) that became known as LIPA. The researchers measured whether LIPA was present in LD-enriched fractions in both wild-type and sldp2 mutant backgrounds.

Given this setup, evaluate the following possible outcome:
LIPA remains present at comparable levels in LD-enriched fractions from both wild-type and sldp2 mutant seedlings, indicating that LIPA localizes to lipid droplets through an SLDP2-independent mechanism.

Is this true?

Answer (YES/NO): NO